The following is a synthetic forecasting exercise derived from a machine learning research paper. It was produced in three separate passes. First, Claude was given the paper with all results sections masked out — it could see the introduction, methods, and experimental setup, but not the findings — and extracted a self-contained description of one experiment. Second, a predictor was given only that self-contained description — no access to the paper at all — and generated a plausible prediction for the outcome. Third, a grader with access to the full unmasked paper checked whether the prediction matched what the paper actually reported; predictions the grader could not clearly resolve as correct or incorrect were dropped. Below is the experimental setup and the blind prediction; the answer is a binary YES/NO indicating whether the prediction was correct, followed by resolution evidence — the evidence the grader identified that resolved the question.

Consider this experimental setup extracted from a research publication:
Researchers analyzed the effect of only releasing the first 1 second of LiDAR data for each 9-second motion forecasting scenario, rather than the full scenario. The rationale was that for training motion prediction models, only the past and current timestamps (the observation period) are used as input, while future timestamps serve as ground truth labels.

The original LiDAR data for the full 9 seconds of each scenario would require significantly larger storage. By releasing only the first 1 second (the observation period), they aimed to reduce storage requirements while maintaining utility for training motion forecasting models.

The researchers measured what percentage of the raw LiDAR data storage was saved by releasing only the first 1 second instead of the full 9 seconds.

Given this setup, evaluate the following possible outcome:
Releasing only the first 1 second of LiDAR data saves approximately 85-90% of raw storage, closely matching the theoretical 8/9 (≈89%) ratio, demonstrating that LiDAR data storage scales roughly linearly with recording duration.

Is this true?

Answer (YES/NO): YES